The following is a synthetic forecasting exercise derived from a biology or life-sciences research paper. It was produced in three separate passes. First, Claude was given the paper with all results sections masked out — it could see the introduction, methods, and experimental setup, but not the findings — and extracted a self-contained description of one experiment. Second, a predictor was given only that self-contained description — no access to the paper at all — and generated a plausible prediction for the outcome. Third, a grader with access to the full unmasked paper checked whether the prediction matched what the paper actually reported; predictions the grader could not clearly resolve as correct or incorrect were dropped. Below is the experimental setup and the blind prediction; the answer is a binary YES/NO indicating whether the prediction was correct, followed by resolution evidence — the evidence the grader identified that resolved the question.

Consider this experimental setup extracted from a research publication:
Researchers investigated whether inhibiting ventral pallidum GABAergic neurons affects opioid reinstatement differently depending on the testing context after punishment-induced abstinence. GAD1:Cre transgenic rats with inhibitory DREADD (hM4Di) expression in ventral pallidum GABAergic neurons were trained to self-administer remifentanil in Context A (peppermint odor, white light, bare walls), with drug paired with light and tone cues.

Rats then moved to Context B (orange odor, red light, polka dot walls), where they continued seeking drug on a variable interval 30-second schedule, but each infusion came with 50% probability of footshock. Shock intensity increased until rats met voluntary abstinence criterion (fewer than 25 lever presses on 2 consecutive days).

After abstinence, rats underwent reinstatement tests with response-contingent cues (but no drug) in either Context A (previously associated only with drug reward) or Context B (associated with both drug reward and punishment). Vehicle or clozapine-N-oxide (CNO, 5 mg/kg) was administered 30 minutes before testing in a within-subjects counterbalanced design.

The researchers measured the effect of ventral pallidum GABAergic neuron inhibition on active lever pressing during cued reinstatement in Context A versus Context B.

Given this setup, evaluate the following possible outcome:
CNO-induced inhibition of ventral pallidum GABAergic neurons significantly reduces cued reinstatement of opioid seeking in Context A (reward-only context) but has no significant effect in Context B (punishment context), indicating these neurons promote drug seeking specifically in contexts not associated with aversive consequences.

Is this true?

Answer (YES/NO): YES